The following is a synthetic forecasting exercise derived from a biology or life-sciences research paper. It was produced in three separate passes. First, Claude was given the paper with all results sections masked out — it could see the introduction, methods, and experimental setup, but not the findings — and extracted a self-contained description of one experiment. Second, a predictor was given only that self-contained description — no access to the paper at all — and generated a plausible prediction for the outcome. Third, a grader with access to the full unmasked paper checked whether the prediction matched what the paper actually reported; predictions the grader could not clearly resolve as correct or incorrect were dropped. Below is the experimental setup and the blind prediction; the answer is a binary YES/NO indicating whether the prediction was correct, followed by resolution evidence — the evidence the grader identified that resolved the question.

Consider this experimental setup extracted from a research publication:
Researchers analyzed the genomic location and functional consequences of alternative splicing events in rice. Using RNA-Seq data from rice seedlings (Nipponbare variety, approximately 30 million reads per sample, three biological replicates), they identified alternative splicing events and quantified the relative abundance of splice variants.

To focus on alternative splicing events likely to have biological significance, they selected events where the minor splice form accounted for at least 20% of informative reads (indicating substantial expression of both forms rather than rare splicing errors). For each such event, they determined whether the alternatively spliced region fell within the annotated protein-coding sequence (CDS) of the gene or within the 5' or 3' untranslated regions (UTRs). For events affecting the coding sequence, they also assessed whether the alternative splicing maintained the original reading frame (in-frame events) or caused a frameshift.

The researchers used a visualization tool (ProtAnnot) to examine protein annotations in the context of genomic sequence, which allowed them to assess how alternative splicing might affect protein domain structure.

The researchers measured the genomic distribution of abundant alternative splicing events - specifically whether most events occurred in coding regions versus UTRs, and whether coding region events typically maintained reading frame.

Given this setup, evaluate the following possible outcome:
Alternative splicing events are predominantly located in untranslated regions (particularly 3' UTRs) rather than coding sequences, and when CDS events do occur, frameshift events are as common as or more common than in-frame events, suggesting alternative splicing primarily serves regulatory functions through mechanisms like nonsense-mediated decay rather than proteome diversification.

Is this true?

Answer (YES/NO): NO